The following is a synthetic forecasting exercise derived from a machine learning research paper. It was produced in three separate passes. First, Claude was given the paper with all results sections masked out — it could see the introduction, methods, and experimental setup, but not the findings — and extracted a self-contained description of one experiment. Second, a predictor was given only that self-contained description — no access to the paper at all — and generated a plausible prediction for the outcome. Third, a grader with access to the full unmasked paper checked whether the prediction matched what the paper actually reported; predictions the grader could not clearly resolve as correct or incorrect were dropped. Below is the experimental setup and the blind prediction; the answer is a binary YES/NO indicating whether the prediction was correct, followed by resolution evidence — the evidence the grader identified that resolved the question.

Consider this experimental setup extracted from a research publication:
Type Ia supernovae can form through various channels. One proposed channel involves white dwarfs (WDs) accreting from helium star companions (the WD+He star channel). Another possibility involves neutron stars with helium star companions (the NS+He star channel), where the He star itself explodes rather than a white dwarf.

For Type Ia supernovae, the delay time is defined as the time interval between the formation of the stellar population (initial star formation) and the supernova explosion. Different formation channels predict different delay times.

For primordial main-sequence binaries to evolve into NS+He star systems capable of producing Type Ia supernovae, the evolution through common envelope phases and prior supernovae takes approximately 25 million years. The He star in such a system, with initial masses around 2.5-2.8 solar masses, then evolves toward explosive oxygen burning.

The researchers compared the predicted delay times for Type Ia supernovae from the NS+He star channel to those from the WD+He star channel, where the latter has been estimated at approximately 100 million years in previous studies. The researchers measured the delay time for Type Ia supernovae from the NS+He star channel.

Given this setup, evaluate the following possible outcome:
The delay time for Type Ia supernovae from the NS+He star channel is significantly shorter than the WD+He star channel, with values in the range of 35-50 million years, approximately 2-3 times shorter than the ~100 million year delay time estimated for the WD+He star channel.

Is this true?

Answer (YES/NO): NO